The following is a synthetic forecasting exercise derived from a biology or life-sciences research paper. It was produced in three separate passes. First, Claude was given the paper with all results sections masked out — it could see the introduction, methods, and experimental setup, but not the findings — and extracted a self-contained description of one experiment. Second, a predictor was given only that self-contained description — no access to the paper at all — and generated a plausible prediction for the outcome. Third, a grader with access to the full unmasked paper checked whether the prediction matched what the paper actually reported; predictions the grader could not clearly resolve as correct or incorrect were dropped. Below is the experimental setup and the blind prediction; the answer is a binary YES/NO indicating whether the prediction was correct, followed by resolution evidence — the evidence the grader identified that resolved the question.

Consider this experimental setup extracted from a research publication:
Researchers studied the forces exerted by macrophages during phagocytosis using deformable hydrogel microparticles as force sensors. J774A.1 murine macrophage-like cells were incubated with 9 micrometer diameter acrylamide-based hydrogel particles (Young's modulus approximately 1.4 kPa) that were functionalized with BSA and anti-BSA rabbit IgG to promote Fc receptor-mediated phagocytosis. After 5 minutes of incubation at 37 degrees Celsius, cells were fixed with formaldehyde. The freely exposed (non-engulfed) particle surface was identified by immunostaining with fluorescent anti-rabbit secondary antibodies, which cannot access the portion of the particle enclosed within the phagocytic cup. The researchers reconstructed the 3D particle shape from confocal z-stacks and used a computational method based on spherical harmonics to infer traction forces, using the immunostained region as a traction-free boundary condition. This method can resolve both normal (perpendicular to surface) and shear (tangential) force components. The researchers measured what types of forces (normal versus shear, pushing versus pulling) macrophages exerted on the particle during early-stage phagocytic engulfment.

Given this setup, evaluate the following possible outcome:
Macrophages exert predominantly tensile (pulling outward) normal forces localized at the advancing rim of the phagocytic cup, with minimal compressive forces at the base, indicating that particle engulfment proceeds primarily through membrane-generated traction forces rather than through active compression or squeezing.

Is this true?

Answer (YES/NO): NO